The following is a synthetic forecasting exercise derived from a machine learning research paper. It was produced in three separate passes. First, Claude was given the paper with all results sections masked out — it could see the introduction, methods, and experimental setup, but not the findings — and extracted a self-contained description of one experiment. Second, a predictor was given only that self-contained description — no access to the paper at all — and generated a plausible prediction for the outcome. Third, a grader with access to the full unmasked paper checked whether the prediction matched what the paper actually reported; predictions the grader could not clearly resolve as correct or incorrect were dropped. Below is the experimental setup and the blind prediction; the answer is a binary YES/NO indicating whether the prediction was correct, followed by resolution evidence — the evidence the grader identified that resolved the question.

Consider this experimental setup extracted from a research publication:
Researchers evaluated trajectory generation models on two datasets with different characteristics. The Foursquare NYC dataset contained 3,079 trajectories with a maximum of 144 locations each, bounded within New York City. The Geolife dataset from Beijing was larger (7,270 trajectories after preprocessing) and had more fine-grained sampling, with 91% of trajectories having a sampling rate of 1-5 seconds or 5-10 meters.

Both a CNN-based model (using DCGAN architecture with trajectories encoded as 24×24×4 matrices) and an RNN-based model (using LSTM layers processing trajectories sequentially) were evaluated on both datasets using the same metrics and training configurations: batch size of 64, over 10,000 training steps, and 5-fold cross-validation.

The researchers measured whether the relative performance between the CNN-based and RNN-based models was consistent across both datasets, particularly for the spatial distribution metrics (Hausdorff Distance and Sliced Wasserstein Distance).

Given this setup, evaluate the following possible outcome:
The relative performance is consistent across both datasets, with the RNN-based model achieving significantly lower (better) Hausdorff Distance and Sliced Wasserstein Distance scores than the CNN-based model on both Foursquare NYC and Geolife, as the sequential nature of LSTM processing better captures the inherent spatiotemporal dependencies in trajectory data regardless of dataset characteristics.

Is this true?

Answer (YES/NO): NO